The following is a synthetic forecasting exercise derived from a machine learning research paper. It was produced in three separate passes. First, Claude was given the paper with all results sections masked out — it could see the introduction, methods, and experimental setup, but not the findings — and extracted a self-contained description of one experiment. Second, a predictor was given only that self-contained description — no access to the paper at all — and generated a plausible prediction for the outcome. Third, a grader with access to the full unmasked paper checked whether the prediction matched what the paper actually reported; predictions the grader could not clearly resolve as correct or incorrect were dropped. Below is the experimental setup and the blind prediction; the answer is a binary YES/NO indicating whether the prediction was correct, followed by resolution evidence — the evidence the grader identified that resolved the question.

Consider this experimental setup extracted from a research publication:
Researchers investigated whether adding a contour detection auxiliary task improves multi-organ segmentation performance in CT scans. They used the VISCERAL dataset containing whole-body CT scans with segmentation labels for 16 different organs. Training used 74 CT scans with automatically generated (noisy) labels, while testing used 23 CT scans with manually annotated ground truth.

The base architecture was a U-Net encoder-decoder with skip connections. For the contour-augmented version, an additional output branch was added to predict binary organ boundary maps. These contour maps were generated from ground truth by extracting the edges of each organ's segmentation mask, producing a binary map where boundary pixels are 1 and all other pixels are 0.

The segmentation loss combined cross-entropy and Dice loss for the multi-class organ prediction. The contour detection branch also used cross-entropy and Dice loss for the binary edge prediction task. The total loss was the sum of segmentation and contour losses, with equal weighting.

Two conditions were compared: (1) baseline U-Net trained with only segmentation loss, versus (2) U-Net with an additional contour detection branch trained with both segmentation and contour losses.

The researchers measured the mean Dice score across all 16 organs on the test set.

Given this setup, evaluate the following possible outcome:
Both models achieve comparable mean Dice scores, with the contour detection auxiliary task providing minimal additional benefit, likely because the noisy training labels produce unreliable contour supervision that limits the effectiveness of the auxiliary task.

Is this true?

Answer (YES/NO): NO